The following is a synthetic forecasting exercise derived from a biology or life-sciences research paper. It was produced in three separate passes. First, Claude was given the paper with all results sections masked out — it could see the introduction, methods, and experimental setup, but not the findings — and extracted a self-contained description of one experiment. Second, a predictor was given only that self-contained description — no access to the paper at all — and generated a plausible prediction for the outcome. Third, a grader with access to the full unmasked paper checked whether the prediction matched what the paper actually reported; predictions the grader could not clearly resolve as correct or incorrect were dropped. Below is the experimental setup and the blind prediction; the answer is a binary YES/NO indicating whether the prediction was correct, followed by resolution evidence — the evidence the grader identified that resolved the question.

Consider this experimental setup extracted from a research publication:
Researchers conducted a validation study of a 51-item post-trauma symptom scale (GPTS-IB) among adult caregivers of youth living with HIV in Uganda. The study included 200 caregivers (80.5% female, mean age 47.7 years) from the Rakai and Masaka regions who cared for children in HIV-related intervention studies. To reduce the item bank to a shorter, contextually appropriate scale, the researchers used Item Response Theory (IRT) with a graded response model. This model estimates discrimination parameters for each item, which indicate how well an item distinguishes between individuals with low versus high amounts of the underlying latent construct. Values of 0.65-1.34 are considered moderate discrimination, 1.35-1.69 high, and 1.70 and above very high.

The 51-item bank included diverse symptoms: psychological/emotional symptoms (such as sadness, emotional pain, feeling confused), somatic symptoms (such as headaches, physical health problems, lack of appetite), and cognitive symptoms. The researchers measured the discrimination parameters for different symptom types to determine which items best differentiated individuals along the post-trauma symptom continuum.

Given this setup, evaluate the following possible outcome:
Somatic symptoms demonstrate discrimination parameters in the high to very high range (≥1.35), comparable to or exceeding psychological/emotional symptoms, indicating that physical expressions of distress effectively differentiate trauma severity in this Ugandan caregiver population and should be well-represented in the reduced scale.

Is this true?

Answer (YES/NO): NO